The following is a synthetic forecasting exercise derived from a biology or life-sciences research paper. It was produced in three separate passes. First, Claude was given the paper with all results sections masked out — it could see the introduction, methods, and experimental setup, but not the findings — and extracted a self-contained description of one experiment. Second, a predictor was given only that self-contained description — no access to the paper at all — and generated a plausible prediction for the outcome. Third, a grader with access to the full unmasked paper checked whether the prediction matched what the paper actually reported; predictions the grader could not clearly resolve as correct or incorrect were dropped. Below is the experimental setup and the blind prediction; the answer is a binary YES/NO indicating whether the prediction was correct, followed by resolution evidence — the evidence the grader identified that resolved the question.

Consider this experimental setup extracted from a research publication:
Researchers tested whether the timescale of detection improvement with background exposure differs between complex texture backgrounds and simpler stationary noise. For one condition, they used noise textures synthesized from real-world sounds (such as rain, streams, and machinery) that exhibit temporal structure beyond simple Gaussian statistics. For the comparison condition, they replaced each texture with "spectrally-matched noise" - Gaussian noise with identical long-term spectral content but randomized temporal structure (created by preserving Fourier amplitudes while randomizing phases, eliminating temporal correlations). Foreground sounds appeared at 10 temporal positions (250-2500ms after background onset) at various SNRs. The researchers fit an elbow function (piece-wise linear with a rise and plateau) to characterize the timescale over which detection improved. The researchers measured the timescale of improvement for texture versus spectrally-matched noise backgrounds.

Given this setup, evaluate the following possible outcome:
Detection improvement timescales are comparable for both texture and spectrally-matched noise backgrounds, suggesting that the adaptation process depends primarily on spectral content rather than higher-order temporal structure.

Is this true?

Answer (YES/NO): NO